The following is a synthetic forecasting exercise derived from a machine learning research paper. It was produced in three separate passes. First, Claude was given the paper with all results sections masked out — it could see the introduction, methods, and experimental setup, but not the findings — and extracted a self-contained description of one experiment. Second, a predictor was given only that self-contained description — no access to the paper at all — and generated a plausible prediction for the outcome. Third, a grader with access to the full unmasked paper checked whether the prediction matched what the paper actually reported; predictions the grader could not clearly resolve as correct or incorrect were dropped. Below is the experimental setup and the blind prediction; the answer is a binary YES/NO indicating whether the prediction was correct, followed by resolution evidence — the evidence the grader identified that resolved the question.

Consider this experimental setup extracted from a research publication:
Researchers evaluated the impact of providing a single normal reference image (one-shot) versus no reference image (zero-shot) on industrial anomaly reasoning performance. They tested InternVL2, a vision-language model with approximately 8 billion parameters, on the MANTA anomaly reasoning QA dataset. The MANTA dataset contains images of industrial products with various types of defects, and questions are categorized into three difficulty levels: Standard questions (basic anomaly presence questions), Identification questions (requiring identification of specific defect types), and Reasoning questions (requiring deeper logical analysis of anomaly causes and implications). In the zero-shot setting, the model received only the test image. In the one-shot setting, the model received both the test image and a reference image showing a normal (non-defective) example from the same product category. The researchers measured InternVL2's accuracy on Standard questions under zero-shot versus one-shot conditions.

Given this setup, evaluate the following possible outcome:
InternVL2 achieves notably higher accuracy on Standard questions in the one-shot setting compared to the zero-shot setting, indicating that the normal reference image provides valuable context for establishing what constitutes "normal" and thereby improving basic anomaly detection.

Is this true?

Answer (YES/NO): NO